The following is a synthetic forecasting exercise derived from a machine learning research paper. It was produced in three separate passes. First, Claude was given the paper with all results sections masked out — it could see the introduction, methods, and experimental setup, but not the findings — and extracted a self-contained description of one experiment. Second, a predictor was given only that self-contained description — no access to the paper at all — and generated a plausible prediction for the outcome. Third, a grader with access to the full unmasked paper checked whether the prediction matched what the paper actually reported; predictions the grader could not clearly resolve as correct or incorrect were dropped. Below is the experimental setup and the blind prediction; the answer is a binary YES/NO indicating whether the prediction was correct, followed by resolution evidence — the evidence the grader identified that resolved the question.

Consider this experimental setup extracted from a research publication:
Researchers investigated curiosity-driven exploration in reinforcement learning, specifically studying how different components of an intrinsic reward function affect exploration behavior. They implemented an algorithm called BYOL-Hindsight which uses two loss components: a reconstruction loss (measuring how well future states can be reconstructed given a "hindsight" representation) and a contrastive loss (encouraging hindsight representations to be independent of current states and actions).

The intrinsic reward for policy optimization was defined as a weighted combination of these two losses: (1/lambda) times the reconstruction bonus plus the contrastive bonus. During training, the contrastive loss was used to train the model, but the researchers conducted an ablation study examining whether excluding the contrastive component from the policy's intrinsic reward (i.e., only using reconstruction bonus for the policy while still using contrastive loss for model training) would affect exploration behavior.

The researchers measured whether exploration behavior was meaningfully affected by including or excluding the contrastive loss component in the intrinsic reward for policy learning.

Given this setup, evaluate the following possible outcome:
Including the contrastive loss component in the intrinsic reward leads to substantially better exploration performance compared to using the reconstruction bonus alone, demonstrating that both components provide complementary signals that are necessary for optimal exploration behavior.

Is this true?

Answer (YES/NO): NO